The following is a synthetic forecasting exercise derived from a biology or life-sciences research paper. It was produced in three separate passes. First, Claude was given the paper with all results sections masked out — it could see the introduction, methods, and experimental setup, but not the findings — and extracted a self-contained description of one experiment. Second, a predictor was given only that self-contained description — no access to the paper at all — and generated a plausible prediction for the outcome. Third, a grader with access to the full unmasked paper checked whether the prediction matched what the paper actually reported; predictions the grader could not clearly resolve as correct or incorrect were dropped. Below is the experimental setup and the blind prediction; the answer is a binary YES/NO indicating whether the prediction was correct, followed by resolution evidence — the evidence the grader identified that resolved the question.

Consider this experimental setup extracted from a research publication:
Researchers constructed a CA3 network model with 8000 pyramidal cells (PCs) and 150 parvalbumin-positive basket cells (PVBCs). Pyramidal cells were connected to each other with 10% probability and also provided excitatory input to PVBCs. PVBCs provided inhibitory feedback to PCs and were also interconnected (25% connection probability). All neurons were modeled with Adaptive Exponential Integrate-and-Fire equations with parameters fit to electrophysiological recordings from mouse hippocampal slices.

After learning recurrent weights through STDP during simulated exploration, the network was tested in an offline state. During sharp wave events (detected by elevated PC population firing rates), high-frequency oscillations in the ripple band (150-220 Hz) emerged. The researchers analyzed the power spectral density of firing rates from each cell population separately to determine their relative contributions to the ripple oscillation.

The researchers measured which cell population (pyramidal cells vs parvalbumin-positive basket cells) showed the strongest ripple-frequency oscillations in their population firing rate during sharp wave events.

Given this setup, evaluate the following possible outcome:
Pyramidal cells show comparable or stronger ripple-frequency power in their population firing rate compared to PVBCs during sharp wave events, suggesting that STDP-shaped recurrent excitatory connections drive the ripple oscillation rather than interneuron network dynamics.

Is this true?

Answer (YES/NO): NO